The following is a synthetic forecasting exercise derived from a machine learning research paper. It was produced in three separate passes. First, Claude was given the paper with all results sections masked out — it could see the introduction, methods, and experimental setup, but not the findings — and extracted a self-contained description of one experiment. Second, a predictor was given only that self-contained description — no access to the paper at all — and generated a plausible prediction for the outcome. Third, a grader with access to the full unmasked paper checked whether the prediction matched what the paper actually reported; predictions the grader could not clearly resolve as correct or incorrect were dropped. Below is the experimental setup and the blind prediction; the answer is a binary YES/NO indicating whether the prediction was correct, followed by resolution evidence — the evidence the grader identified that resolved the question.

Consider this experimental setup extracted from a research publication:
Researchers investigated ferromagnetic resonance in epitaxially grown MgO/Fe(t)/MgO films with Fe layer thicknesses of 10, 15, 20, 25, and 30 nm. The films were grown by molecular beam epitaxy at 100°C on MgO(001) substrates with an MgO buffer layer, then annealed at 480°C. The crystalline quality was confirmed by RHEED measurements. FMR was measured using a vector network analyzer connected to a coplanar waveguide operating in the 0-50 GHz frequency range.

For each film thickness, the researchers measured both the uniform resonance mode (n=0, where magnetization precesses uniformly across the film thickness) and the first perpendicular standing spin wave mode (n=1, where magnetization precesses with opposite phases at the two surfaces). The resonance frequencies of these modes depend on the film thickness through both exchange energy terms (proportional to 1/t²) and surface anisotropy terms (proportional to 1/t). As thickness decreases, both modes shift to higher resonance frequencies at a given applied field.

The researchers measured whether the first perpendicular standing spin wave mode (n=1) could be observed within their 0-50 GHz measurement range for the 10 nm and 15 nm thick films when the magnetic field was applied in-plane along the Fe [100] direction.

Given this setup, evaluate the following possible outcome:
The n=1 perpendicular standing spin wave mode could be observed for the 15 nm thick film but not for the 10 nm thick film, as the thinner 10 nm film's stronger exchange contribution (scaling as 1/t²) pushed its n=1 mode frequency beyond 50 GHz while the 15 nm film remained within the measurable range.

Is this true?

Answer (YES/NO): NO